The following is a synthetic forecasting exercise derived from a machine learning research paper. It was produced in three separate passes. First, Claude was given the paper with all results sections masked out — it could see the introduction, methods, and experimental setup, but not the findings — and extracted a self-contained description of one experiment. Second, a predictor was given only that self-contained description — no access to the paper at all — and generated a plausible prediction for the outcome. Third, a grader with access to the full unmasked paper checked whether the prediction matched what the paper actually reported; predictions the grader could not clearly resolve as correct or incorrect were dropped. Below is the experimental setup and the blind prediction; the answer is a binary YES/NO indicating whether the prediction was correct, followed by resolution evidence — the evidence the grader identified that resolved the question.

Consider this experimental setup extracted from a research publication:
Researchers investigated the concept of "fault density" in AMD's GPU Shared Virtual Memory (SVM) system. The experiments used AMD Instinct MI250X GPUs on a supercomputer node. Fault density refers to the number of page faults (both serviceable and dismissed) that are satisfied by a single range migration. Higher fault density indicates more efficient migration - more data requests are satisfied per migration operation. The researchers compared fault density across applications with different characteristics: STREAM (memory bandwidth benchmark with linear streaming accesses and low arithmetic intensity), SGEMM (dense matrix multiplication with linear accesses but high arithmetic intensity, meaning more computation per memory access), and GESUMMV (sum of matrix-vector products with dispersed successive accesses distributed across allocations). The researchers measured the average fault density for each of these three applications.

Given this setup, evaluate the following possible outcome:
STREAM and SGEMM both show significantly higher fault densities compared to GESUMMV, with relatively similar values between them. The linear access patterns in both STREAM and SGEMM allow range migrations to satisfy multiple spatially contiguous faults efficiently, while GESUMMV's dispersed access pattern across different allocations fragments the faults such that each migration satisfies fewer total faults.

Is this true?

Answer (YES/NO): NO